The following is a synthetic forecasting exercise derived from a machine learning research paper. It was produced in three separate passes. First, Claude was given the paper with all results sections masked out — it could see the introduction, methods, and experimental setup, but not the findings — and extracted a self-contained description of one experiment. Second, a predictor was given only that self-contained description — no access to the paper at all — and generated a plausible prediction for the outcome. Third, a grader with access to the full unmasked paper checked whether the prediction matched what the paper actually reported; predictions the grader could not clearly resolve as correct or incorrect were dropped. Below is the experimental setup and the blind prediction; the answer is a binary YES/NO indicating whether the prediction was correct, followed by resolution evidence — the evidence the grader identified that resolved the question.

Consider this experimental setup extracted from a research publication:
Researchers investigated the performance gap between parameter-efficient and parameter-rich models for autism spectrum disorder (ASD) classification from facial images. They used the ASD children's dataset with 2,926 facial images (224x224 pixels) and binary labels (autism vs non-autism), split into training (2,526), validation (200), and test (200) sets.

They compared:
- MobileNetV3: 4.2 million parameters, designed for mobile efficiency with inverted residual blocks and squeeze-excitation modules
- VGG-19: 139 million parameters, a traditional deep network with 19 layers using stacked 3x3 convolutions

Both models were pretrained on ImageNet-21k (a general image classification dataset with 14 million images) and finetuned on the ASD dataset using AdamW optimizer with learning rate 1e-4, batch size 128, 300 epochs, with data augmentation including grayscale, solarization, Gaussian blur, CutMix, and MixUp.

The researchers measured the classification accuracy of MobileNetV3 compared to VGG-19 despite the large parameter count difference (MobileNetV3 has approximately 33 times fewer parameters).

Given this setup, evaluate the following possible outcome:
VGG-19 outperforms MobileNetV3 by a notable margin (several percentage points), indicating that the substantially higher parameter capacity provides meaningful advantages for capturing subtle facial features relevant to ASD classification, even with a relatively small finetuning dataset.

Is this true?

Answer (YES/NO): NO